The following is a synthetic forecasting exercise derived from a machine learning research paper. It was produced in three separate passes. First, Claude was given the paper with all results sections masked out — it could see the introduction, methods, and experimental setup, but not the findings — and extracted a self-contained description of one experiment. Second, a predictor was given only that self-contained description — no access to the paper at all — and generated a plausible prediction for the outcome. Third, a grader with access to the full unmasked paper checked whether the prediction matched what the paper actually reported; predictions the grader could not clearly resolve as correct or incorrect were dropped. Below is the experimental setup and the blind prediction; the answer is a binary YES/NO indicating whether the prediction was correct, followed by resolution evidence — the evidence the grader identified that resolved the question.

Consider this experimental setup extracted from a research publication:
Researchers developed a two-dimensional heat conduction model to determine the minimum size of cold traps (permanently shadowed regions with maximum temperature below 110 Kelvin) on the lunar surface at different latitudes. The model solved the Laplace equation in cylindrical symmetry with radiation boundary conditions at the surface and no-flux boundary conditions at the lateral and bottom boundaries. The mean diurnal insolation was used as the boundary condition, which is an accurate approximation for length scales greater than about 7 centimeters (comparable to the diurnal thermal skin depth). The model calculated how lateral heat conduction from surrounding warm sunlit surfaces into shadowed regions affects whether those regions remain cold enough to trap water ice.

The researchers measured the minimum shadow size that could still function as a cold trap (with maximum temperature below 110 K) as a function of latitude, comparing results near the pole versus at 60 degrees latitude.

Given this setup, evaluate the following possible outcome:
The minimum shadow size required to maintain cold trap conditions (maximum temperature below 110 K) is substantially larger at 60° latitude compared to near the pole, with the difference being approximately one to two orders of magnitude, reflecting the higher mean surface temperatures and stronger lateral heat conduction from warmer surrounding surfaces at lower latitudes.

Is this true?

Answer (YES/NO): NO